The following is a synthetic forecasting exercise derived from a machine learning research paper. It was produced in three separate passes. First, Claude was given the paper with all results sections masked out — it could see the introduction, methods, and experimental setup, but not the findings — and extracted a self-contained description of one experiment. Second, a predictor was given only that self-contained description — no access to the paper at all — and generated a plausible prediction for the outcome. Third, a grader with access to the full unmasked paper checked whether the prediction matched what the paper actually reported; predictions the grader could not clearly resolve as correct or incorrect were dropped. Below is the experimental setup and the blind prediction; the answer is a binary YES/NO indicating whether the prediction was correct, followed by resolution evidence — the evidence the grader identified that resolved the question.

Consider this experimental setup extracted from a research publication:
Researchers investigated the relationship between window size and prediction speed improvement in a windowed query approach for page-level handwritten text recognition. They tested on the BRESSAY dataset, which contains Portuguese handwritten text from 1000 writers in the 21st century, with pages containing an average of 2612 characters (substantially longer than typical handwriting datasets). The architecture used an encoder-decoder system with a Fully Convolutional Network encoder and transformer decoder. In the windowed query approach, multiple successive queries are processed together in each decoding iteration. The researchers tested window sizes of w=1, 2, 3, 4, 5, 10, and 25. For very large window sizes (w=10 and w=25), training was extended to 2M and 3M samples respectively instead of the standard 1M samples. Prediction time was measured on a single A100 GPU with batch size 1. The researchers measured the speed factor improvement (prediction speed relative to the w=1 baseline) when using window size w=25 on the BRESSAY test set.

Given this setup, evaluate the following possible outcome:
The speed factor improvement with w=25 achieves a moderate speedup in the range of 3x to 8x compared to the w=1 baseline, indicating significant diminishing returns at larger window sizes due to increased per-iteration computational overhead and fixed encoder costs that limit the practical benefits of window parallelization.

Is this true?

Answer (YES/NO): NO